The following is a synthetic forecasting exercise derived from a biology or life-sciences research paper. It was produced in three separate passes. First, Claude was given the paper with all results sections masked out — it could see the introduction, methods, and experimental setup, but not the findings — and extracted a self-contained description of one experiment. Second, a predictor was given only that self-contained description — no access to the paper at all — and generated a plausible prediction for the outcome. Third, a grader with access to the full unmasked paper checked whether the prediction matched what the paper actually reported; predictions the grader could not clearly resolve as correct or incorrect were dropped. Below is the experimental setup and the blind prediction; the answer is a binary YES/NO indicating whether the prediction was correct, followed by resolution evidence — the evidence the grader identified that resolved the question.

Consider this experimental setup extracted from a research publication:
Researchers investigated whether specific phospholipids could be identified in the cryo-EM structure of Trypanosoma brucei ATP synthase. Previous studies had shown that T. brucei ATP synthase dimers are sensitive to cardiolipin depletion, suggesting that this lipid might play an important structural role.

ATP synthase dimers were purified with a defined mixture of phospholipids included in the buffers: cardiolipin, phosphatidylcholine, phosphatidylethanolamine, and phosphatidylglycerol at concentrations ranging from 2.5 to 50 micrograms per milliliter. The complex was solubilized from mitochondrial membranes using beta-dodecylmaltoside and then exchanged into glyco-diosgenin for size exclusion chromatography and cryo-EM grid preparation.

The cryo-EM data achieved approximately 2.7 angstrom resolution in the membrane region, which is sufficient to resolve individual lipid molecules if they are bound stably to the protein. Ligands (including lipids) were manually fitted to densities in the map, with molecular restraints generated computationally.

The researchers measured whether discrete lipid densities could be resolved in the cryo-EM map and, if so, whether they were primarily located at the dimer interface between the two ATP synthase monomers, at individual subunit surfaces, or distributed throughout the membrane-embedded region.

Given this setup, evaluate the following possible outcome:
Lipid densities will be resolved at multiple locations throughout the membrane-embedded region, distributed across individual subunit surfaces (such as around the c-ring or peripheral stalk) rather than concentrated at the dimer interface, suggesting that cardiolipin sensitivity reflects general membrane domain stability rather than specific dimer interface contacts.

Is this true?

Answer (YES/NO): NO